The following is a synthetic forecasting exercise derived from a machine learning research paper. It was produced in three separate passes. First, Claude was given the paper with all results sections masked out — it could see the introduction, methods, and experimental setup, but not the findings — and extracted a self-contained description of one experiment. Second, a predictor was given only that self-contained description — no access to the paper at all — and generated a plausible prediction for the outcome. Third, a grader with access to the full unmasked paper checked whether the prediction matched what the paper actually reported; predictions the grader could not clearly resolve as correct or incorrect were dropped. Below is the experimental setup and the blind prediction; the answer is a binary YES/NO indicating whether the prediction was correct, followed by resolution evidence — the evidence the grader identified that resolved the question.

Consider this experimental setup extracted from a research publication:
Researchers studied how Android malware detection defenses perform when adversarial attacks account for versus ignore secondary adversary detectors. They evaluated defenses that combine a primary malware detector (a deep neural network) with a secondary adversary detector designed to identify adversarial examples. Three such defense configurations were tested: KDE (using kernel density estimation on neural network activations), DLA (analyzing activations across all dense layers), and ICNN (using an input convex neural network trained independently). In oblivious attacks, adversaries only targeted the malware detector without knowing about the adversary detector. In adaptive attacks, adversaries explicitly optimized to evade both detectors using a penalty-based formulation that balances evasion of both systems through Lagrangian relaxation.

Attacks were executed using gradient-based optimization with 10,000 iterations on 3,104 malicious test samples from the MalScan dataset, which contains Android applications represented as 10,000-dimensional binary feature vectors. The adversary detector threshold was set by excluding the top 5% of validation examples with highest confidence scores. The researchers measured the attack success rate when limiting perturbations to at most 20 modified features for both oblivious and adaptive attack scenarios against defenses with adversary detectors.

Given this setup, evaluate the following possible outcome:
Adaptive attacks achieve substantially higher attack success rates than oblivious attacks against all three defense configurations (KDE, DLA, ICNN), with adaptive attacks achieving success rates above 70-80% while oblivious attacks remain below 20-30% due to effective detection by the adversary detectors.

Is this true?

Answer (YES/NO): NO